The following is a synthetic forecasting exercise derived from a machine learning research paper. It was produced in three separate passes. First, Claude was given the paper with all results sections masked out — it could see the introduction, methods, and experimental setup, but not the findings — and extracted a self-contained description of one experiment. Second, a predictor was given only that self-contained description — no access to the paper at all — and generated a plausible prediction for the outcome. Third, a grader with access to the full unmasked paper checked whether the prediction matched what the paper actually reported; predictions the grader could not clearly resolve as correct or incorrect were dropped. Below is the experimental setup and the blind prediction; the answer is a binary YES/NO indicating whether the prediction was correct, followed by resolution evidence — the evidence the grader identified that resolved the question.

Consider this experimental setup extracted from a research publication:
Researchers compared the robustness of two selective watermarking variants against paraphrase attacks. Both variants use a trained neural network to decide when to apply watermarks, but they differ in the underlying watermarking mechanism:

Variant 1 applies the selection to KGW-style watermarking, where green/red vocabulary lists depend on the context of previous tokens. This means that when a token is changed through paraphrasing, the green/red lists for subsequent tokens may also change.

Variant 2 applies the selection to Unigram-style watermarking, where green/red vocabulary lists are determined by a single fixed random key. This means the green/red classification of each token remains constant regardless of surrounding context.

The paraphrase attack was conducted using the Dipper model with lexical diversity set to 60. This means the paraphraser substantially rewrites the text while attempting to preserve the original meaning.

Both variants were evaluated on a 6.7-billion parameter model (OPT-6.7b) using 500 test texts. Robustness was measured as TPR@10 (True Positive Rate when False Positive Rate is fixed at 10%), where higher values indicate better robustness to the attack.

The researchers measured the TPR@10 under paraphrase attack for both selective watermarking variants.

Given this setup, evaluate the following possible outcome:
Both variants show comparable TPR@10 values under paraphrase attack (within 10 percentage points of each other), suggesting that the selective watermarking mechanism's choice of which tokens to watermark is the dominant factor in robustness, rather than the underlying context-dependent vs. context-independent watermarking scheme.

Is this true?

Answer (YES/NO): NO